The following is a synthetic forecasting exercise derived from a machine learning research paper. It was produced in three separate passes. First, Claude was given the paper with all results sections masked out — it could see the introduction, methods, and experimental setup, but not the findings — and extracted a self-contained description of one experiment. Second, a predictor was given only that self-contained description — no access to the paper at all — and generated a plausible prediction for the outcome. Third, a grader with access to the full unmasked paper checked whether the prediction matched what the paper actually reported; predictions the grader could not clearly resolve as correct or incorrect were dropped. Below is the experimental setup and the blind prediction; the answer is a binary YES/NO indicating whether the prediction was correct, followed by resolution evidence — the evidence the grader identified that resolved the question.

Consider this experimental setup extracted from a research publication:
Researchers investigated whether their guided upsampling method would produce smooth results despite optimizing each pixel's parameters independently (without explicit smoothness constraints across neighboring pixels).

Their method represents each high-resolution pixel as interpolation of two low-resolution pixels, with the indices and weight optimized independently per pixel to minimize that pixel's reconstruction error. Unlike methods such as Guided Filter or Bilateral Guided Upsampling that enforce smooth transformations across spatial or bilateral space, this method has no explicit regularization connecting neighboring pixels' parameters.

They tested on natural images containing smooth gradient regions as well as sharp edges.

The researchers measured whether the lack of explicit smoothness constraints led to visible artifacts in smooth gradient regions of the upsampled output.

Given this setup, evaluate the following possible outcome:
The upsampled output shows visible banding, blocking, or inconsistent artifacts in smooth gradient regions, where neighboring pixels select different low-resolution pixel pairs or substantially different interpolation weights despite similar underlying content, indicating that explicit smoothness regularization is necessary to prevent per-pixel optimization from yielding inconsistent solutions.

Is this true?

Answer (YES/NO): NO